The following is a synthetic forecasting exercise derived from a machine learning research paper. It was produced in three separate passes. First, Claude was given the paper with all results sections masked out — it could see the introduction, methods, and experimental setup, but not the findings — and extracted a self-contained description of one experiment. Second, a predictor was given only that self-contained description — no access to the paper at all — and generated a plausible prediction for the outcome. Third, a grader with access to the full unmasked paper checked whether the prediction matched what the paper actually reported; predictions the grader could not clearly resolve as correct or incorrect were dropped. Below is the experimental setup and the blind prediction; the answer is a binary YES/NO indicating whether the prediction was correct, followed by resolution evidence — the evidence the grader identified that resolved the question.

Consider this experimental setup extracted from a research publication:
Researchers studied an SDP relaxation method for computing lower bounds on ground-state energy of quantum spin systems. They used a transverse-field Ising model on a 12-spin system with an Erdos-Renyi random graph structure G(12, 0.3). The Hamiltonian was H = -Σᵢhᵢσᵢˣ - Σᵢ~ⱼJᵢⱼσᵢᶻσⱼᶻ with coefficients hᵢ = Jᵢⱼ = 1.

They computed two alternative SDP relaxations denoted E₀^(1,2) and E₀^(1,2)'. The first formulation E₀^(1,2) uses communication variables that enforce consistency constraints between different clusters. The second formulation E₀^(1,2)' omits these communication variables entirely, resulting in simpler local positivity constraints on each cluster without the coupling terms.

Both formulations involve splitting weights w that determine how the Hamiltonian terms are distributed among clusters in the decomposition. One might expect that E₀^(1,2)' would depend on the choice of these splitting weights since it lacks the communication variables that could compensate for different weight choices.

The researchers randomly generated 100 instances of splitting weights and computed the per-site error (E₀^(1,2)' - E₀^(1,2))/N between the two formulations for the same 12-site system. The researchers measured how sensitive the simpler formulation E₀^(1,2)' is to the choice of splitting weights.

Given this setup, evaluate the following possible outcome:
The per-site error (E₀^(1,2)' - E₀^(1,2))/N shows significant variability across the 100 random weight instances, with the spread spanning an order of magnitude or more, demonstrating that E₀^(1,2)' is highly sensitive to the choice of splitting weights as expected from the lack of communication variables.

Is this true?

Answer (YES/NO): NO